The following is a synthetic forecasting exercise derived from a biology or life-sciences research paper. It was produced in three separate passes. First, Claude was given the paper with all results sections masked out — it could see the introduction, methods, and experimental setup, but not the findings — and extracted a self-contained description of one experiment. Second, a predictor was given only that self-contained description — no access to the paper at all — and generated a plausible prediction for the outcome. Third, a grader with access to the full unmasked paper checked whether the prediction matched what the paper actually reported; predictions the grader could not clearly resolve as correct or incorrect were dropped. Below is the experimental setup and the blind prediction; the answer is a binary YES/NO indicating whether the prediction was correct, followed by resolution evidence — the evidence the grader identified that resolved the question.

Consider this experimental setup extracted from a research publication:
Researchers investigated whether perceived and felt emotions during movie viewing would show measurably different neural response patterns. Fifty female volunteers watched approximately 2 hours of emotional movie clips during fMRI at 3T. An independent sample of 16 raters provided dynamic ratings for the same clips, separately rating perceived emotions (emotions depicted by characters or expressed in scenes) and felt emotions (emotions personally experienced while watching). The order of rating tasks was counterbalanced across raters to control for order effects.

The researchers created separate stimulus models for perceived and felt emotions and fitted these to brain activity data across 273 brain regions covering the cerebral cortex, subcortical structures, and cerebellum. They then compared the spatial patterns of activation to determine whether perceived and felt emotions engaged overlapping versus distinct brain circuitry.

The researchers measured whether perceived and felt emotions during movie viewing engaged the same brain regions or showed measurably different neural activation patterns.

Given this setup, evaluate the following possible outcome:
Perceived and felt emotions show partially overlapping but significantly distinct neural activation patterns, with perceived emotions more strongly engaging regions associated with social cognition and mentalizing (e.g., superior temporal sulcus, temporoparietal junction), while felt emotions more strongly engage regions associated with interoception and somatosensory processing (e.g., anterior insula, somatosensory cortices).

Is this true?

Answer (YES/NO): NO